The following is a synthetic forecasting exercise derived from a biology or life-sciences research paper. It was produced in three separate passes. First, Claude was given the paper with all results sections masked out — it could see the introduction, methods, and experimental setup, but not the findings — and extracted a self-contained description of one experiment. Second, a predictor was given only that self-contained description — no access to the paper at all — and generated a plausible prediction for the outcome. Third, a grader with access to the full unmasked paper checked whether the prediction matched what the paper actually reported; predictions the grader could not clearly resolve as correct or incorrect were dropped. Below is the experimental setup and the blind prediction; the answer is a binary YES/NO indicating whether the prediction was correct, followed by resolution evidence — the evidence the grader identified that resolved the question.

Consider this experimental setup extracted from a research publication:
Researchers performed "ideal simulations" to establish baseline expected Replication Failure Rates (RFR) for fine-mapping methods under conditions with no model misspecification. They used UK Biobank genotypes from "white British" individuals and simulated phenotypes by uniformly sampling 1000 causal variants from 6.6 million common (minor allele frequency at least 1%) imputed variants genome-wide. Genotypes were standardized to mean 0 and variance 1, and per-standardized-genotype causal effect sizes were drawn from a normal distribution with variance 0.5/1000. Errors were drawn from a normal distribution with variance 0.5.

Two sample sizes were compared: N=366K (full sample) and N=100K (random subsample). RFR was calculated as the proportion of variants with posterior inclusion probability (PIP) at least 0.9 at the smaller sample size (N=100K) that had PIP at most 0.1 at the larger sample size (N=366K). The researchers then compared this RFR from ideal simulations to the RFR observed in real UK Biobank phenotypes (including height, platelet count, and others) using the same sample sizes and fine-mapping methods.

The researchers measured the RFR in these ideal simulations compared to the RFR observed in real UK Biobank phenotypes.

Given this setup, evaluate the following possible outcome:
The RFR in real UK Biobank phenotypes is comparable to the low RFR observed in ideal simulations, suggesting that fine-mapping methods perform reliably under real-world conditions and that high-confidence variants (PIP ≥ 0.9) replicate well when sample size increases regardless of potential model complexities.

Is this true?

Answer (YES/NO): NO